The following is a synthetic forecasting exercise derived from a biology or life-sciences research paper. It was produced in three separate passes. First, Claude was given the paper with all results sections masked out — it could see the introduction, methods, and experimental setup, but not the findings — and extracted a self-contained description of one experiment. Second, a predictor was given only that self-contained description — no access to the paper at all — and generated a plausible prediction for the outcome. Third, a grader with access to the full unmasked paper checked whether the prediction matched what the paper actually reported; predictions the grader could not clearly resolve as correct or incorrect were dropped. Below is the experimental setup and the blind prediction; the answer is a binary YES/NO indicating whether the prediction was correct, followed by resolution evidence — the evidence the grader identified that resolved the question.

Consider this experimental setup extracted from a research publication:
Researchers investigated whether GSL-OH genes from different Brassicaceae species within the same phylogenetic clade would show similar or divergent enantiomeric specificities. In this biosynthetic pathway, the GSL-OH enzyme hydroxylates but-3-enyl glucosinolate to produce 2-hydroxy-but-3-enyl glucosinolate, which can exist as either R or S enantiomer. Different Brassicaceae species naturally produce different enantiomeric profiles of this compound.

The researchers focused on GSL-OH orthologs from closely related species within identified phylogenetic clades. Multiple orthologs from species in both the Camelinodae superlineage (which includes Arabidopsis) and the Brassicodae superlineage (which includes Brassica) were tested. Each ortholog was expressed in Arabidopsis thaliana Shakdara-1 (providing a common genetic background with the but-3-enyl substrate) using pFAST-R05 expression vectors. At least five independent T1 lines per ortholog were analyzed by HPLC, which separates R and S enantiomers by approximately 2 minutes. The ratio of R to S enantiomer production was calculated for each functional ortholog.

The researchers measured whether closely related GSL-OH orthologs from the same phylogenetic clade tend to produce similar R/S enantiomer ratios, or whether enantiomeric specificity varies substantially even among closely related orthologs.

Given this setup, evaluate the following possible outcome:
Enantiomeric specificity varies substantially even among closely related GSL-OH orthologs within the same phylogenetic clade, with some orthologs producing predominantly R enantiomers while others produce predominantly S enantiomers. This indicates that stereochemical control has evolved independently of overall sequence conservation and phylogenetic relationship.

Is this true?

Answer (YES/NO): YES